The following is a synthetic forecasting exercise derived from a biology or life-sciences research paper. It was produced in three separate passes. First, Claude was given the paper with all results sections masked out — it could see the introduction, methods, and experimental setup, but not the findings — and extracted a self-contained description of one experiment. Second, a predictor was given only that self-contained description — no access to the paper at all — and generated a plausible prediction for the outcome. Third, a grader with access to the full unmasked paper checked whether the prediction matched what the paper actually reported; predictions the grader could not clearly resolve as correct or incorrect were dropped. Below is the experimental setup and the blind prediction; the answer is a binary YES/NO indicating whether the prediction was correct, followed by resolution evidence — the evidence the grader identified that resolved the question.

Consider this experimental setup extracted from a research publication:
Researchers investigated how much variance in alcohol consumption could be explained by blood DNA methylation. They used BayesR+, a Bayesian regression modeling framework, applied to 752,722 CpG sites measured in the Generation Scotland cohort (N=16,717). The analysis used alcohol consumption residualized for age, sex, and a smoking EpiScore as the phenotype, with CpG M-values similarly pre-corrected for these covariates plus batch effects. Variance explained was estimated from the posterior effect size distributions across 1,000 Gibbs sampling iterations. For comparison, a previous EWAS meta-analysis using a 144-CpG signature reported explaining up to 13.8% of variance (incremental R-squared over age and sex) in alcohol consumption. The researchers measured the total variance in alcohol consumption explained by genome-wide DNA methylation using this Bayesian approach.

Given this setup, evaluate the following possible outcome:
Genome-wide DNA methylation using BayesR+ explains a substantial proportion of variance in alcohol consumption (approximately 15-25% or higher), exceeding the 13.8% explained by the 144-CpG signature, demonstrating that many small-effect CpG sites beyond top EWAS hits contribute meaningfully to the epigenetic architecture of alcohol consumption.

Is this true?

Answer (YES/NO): YES